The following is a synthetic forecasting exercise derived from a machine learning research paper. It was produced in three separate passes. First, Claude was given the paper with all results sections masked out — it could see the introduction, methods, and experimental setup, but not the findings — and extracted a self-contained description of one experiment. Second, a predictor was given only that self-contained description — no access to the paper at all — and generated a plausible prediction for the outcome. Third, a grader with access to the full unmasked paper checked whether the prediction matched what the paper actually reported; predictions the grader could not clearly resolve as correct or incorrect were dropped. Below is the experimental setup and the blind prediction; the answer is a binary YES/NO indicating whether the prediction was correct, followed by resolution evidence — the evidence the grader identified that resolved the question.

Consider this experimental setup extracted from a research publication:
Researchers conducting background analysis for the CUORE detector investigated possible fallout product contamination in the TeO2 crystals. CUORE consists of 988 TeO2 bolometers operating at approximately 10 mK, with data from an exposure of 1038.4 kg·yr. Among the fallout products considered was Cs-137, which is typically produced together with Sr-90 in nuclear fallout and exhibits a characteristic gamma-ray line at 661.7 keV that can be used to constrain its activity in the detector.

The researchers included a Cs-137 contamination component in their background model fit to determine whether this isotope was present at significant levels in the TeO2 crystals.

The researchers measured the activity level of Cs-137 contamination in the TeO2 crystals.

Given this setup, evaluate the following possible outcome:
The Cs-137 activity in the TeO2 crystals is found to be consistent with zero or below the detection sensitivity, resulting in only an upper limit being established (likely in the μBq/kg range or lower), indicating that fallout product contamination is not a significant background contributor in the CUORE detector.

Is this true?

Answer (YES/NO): YES